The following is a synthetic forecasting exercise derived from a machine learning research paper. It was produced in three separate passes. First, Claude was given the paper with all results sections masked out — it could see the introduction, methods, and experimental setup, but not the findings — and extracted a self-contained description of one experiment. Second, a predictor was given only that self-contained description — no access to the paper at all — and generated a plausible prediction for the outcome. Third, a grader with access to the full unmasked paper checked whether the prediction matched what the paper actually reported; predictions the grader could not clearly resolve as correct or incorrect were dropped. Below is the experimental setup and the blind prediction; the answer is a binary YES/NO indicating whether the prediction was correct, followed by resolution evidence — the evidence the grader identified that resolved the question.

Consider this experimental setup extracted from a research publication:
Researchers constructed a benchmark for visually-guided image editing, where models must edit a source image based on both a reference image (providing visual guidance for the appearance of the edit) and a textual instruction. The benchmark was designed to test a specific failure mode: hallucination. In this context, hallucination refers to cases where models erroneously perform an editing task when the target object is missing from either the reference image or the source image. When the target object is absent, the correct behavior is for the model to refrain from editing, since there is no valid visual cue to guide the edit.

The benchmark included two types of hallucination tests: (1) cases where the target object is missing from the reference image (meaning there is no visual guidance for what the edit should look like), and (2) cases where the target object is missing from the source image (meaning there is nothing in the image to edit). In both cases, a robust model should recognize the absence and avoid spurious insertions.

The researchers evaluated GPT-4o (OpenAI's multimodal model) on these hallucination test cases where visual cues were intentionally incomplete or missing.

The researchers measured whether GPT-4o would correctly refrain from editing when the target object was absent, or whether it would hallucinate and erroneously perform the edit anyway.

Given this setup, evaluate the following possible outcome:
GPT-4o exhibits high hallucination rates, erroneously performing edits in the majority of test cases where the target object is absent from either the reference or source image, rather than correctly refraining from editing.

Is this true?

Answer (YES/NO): YES